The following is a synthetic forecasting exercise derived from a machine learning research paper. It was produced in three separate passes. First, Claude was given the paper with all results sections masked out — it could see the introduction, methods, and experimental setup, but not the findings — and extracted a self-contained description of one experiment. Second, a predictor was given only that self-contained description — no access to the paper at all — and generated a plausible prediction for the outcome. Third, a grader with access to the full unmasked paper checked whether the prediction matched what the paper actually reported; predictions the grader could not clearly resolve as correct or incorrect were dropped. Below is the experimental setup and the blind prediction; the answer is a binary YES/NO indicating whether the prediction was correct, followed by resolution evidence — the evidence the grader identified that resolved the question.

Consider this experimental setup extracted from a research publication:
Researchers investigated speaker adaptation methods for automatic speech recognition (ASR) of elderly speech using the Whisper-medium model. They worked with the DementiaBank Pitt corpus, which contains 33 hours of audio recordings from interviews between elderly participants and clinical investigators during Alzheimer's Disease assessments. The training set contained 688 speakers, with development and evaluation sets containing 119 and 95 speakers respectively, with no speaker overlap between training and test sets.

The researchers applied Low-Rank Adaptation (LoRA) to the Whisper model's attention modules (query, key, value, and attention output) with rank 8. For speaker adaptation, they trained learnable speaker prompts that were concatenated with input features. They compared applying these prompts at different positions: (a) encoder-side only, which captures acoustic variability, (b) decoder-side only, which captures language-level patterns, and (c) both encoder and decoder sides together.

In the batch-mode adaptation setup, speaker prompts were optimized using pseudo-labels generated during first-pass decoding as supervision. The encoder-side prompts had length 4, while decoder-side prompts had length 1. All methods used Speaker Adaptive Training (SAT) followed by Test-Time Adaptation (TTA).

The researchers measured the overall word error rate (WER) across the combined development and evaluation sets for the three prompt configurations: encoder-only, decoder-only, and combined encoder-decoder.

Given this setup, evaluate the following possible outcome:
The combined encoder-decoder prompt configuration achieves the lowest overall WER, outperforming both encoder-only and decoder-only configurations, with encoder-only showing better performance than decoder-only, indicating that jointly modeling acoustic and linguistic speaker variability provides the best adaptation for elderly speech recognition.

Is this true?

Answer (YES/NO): YES